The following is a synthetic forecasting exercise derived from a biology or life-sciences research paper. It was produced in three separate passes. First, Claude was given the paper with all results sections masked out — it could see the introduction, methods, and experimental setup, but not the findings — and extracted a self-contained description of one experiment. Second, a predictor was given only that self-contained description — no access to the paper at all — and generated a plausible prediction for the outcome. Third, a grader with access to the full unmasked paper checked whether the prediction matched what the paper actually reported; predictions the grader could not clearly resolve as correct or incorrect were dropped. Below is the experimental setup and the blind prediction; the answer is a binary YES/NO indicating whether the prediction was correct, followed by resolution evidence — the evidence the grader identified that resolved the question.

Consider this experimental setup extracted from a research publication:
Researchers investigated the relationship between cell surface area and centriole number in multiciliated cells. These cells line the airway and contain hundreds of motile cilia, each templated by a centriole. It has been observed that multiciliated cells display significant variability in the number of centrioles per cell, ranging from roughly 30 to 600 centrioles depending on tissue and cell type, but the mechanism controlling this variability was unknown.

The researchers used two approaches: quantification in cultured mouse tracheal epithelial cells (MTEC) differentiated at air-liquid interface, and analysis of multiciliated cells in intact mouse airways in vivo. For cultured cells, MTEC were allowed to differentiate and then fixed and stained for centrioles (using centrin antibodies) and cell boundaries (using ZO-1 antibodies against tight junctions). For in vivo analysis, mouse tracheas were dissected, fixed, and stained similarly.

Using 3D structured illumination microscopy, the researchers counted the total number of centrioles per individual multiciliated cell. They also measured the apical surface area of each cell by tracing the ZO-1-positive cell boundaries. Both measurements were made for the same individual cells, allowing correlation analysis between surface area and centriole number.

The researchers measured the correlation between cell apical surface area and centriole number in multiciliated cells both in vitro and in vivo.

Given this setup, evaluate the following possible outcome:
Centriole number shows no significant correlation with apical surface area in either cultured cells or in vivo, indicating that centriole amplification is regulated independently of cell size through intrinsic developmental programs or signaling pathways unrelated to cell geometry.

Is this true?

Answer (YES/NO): NO